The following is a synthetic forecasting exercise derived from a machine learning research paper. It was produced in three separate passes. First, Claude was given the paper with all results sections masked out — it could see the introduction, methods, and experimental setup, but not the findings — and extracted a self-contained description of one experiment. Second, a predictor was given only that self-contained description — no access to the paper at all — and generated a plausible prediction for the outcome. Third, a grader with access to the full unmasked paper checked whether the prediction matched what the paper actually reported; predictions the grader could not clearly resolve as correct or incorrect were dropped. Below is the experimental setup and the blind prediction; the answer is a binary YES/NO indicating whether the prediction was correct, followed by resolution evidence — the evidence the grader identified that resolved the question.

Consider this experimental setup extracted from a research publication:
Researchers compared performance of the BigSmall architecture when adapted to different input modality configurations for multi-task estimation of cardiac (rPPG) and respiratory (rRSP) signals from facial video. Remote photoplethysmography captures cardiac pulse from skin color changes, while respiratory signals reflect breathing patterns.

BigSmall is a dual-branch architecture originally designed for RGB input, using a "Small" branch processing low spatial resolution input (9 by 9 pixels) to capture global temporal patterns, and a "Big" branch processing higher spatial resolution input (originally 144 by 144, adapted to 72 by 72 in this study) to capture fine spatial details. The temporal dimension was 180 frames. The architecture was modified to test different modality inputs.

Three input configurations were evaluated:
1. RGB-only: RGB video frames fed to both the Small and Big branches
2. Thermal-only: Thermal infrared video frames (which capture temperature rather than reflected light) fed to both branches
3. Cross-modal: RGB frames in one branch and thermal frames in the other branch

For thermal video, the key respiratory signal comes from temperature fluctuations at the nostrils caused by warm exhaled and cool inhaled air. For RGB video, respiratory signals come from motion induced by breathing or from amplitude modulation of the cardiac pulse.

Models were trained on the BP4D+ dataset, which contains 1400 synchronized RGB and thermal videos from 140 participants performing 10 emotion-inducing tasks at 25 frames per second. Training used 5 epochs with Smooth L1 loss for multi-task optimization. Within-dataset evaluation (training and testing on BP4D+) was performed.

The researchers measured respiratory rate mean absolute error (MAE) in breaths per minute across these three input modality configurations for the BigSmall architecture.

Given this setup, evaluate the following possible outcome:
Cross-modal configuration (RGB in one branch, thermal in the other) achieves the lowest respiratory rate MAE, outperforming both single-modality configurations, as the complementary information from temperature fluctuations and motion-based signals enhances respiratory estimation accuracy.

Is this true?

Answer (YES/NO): NO